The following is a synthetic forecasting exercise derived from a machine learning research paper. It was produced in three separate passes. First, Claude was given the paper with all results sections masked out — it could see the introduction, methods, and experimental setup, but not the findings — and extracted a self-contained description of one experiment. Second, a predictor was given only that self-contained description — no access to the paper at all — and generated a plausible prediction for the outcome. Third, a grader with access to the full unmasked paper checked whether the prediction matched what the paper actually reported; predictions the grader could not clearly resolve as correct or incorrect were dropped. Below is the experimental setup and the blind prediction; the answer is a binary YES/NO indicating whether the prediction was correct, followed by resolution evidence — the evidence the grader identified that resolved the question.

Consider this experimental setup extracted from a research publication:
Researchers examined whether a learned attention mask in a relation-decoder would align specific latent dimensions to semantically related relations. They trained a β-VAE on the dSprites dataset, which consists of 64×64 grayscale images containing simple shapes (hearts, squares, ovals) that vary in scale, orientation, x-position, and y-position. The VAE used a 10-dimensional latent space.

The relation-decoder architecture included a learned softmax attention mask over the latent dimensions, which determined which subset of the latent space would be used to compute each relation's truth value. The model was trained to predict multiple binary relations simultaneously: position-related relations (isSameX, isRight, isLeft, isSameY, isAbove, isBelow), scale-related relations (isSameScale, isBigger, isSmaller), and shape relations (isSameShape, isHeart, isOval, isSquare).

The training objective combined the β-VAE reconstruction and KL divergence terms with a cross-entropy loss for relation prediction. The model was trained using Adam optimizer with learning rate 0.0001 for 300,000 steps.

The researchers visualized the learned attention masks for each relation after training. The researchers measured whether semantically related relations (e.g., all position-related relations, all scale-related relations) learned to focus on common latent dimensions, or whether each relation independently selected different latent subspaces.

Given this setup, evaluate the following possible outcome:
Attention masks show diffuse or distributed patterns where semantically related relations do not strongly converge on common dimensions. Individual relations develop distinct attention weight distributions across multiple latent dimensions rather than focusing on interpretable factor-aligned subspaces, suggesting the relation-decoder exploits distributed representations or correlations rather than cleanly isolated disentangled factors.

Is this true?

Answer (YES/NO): NO